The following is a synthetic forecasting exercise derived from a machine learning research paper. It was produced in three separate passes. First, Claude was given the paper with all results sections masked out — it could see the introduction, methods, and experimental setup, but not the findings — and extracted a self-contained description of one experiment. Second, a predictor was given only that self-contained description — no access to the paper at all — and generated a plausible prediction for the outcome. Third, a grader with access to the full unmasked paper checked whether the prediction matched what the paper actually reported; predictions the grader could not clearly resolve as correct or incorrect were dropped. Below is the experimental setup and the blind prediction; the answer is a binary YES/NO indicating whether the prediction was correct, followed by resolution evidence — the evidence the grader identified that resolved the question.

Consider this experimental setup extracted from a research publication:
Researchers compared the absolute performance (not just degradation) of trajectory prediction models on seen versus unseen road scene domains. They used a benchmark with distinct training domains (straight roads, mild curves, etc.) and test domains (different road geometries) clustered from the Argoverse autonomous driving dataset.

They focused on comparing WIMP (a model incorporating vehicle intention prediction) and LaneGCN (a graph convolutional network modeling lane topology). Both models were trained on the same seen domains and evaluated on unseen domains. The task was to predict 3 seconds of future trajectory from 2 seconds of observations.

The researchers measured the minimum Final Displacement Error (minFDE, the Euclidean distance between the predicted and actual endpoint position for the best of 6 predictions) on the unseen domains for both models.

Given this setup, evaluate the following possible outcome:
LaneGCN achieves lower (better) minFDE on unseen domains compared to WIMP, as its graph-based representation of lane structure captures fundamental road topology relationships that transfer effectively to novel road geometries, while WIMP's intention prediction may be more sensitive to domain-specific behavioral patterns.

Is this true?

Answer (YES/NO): YES